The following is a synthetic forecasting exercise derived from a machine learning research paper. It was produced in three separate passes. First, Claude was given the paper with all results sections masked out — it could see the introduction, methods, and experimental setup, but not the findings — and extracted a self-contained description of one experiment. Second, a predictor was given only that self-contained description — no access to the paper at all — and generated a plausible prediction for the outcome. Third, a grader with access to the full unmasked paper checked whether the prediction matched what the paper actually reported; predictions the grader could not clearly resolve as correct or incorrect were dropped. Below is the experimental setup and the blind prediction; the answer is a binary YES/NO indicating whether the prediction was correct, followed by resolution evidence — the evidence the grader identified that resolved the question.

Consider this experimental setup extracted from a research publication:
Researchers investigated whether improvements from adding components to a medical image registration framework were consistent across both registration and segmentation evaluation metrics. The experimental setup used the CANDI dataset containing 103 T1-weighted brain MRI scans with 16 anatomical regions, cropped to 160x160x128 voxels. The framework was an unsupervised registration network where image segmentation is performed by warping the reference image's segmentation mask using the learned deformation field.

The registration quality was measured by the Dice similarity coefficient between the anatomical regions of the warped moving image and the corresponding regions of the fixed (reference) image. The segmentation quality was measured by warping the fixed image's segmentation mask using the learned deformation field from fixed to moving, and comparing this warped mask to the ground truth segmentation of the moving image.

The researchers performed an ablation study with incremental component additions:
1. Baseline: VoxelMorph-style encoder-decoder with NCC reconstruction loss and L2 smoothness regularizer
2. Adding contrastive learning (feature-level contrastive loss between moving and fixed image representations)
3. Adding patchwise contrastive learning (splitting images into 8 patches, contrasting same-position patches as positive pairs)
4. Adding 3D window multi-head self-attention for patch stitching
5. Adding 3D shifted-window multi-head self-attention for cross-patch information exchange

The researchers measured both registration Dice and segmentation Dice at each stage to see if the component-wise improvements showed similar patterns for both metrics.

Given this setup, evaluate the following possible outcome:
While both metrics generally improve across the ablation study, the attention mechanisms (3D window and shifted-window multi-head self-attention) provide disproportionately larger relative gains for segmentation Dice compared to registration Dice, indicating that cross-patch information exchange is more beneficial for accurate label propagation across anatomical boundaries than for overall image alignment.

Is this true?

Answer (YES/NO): NO